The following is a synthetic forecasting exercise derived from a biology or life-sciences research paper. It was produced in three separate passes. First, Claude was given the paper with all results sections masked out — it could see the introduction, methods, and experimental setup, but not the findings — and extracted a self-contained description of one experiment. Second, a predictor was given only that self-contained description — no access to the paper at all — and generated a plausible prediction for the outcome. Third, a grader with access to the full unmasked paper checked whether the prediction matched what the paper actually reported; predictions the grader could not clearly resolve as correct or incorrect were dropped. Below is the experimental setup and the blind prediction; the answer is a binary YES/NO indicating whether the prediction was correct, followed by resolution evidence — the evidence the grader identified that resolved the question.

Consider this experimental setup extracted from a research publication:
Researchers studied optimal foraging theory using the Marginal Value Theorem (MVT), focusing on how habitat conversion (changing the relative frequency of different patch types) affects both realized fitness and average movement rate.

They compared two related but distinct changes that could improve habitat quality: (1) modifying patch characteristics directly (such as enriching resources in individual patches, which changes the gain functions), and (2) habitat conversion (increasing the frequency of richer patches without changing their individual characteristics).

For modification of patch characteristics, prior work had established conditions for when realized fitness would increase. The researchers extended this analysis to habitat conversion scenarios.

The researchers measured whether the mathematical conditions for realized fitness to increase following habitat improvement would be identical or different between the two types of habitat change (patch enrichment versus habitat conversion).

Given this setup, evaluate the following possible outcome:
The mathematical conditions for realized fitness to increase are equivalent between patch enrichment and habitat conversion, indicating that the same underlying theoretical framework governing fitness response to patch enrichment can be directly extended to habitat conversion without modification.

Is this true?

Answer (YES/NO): NO